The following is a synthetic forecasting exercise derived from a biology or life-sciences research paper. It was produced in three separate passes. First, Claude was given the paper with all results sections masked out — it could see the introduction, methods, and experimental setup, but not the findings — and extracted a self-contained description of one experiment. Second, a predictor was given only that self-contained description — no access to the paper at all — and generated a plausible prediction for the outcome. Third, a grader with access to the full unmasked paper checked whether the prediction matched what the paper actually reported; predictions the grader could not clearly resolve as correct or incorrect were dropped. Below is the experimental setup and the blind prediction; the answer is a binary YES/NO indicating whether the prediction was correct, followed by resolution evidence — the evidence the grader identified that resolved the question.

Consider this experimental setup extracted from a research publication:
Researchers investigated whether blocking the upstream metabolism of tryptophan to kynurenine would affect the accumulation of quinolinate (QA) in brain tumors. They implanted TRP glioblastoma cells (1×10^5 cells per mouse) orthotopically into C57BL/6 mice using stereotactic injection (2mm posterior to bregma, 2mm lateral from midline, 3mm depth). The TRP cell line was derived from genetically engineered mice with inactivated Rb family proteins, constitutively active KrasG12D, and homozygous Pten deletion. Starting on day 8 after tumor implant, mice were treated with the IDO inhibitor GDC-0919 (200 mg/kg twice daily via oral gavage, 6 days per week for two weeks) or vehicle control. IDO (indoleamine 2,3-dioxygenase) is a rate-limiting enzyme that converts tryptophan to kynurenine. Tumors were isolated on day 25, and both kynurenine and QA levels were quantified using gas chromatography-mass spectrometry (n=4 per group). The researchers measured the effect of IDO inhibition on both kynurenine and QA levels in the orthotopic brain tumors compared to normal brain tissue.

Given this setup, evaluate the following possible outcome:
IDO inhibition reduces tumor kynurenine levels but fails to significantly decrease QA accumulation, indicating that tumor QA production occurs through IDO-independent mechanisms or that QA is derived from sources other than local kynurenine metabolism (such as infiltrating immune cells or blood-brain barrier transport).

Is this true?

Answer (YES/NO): NO